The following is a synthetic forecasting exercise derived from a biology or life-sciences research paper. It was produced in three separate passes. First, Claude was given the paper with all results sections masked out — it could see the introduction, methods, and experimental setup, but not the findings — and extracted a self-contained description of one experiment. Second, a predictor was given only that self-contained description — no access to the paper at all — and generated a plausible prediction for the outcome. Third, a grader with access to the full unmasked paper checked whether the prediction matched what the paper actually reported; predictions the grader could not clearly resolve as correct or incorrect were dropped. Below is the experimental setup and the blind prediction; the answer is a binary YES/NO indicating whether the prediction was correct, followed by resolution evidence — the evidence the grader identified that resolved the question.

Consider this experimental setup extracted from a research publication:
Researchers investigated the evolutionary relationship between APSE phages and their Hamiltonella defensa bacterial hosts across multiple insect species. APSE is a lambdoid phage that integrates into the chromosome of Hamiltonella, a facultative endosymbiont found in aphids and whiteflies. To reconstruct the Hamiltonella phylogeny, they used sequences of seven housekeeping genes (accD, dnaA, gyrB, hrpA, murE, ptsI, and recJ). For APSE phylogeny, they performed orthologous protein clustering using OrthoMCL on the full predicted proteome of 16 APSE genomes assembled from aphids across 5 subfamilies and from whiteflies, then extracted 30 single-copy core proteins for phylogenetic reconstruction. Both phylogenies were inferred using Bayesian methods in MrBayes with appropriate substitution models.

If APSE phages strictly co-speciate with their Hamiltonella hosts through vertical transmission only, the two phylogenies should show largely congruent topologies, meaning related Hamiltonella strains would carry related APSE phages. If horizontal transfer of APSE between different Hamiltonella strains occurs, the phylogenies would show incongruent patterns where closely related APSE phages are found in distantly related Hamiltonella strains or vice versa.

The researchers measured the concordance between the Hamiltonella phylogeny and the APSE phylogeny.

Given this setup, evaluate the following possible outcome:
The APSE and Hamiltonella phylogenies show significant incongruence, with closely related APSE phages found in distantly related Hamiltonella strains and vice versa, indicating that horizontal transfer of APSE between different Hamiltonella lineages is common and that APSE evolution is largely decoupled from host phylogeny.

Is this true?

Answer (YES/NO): YES